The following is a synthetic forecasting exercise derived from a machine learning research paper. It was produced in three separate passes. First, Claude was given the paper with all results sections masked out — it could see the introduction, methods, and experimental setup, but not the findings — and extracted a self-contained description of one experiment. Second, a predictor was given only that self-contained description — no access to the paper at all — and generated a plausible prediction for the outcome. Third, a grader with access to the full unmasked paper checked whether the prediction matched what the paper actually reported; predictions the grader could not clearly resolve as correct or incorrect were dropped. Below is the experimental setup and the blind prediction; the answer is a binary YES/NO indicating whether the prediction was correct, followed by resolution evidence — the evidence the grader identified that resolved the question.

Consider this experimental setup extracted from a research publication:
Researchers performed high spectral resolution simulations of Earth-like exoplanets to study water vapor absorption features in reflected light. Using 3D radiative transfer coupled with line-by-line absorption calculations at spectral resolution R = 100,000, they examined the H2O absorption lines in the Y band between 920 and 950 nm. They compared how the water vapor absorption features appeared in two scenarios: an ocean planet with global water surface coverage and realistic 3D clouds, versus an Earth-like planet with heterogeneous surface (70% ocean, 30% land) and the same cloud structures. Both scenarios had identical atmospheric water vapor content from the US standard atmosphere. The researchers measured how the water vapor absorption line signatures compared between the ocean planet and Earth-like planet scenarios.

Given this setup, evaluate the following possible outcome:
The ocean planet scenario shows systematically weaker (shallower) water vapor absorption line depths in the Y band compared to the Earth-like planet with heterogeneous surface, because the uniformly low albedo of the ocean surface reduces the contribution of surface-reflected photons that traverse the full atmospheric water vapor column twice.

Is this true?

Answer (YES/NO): NO